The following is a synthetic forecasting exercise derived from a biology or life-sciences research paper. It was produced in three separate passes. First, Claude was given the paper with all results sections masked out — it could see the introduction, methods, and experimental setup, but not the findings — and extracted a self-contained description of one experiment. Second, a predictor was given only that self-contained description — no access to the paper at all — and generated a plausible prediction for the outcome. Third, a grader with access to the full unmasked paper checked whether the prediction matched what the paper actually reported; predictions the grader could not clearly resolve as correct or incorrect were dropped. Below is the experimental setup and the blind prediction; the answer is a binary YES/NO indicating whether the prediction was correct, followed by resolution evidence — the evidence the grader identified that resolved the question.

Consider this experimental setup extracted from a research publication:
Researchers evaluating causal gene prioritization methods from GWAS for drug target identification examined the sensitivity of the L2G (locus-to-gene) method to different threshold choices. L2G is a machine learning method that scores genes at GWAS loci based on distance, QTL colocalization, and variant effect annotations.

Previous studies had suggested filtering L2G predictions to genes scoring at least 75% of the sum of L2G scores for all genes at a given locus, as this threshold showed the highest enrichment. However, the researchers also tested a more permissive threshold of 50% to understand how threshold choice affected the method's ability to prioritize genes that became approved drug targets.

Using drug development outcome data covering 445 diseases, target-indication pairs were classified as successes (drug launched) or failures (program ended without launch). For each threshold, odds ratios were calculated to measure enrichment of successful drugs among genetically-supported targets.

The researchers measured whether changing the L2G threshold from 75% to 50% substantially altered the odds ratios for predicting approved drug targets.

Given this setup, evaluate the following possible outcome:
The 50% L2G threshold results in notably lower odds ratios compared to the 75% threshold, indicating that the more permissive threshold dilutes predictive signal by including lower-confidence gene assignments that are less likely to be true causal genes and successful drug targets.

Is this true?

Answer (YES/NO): NO